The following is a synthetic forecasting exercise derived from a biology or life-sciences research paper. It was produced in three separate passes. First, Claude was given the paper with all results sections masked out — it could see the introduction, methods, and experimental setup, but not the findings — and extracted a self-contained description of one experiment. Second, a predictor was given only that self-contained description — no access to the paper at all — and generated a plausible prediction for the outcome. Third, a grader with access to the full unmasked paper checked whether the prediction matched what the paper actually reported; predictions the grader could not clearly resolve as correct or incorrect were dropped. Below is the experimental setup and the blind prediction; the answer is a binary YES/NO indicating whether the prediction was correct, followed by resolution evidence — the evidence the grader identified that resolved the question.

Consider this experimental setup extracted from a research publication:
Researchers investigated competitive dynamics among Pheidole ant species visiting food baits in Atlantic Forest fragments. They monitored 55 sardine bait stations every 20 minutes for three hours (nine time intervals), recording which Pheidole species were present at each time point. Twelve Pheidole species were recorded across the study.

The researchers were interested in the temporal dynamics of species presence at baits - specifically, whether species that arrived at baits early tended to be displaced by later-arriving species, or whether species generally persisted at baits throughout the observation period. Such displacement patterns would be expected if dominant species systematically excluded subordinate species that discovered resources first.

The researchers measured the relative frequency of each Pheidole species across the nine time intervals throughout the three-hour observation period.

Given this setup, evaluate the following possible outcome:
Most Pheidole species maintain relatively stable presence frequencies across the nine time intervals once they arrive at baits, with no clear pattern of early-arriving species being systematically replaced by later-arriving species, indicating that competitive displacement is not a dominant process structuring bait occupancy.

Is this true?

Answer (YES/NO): YES